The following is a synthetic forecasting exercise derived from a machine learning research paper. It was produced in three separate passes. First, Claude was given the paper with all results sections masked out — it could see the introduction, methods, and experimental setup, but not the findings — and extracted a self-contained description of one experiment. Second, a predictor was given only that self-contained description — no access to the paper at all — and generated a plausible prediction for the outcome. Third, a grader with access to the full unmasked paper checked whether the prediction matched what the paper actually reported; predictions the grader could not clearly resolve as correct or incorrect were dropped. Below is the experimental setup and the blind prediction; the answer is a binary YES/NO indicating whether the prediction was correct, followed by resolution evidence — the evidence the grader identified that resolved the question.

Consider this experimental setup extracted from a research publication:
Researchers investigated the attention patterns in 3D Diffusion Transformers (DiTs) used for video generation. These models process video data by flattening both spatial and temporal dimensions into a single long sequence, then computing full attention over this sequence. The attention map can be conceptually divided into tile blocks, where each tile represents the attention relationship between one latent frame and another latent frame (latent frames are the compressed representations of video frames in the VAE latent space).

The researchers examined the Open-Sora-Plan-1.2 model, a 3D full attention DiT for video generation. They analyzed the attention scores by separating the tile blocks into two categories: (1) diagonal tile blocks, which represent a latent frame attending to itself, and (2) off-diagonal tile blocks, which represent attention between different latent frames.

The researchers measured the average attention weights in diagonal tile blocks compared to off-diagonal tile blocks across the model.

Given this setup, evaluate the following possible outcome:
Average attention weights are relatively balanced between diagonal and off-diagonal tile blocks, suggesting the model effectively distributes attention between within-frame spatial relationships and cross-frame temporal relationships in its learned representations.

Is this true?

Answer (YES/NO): NO